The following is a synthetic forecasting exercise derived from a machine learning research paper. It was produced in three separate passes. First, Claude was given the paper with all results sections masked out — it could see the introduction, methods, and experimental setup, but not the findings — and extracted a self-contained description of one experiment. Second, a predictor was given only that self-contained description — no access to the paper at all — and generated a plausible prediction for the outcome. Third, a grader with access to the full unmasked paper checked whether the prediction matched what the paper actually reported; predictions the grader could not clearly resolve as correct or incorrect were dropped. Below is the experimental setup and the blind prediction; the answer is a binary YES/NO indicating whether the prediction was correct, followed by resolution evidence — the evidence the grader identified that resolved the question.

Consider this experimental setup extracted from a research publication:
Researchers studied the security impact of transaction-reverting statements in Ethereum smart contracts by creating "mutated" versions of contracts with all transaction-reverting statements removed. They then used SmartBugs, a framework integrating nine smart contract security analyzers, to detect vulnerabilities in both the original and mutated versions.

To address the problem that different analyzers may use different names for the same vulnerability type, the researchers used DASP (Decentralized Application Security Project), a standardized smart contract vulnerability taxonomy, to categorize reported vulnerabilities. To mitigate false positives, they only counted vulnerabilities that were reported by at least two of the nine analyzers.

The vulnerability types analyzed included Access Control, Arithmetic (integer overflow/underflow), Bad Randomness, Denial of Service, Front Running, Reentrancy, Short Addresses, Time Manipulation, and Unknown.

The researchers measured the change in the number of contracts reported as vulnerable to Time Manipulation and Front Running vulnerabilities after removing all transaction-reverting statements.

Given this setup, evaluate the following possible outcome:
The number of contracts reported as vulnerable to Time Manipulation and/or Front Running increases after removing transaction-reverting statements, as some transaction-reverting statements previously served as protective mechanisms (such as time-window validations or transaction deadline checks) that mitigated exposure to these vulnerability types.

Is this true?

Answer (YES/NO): YES